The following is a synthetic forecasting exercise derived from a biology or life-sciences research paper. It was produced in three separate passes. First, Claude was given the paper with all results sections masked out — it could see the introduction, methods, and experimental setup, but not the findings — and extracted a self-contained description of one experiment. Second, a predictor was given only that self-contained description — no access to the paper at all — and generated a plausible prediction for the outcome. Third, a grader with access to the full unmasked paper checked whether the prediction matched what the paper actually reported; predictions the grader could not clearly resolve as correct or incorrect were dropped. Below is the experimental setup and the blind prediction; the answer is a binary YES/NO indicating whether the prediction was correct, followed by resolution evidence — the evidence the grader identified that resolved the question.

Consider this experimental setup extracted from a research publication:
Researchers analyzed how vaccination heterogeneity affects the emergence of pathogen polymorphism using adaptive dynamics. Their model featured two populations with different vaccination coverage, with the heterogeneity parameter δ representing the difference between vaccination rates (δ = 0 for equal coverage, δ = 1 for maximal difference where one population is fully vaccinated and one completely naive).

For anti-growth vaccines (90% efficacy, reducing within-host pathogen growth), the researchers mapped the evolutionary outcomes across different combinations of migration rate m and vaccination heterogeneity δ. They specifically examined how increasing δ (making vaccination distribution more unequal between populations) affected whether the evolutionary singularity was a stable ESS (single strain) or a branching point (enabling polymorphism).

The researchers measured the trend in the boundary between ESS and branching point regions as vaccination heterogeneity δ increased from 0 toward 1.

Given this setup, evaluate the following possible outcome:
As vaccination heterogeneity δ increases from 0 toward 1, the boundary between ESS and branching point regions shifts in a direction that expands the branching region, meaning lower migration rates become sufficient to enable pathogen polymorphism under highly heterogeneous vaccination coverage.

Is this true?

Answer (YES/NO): YES